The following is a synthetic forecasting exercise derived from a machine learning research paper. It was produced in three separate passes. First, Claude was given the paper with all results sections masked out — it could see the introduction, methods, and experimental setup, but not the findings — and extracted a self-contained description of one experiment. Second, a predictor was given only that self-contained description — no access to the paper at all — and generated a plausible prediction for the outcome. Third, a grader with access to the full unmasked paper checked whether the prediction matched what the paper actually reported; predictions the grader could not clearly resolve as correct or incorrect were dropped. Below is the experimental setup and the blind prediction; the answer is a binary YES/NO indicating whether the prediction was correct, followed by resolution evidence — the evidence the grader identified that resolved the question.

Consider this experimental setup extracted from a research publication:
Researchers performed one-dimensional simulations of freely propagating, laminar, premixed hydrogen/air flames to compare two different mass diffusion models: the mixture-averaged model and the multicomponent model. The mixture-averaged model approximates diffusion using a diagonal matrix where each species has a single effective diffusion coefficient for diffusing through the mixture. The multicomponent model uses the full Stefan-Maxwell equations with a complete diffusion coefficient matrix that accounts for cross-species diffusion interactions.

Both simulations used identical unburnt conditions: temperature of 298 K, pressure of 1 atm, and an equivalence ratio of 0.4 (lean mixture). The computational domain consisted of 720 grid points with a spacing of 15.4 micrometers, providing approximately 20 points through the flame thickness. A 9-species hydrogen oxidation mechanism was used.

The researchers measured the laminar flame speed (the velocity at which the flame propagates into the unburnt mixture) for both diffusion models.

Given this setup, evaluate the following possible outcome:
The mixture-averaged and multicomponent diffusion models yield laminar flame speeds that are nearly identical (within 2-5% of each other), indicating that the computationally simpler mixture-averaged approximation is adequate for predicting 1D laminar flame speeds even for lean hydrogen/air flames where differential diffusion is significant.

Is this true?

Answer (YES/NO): YES